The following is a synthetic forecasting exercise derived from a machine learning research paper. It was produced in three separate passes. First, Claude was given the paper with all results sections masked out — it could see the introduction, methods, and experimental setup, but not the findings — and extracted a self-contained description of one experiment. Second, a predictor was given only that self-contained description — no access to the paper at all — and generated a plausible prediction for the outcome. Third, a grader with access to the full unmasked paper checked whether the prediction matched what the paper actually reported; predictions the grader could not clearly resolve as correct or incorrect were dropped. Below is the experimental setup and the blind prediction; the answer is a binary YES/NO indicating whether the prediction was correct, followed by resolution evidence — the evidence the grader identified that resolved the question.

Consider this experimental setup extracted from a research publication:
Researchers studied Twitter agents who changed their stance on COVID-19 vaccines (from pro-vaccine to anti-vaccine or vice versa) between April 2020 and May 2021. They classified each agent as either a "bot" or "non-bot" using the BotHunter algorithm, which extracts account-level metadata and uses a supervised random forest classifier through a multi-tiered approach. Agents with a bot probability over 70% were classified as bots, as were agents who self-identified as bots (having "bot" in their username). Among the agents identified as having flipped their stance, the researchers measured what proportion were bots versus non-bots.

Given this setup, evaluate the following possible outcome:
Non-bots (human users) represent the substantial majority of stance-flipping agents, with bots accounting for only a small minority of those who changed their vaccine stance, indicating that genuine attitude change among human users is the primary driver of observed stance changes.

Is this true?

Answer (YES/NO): NO